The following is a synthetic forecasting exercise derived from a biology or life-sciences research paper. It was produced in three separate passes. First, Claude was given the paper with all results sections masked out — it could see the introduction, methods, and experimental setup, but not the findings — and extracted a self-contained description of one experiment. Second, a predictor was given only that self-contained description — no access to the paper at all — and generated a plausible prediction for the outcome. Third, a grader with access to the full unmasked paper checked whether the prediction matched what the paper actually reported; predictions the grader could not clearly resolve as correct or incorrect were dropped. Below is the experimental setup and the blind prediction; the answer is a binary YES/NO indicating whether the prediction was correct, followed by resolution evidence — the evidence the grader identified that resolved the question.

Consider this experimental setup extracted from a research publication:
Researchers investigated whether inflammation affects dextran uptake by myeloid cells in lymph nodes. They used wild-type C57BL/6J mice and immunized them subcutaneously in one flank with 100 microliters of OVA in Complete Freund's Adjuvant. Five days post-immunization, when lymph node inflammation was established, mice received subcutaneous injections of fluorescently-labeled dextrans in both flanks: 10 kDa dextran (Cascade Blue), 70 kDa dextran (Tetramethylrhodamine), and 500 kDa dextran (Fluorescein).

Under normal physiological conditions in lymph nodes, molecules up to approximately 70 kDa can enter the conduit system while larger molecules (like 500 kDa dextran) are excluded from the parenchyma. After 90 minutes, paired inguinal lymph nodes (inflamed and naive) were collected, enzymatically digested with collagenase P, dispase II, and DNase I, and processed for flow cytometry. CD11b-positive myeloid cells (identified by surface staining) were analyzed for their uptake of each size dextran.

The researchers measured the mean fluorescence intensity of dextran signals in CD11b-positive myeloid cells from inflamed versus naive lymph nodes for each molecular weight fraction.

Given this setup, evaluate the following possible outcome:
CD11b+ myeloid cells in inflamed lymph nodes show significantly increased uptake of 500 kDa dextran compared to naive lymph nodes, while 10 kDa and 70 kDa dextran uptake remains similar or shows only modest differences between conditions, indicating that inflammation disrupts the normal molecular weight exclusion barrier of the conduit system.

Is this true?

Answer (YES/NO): NO